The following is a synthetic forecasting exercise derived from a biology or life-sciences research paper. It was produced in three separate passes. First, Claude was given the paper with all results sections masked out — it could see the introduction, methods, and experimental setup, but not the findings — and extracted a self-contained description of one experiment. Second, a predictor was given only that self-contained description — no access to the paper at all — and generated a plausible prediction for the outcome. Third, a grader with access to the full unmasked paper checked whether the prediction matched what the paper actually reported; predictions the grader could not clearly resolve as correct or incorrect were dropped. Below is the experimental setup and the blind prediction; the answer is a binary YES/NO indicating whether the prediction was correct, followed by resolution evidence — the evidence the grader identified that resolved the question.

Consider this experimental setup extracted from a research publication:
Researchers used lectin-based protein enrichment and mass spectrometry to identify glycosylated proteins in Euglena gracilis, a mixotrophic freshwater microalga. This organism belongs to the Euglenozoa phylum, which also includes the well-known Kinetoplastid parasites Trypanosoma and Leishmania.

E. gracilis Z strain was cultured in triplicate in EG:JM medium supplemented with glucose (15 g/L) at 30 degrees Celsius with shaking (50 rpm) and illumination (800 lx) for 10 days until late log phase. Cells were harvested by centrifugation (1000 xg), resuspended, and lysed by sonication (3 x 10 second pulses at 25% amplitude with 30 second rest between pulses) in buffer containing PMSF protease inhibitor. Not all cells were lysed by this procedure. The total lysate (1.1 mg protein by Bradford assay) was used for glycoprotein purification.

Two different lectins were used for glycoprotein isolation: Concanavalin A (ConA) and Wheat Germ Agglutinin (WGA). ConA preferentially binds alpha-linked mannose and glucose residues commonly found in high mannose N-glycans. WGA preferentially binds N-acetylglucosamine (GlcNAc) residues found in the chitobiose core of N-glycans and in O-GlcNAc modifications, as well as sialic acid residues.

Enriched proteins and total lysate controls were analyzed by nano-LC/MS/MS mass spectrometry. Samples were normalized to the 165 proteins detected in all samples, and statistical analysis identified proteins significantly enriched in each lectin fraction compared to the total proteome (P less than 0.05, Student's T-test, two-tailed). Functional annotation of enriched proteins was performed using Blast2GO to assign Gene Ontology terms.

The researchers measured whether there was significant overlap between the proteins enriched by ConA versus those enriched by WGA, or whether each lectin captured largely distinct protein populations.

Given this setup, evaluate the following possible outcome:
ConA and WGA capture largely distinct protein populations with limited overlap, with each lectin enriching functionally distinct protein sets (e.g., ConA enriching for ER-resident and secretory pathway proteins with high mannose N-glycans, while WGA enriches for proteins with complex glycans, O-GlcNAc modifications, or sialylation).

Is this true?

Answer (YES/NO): NO